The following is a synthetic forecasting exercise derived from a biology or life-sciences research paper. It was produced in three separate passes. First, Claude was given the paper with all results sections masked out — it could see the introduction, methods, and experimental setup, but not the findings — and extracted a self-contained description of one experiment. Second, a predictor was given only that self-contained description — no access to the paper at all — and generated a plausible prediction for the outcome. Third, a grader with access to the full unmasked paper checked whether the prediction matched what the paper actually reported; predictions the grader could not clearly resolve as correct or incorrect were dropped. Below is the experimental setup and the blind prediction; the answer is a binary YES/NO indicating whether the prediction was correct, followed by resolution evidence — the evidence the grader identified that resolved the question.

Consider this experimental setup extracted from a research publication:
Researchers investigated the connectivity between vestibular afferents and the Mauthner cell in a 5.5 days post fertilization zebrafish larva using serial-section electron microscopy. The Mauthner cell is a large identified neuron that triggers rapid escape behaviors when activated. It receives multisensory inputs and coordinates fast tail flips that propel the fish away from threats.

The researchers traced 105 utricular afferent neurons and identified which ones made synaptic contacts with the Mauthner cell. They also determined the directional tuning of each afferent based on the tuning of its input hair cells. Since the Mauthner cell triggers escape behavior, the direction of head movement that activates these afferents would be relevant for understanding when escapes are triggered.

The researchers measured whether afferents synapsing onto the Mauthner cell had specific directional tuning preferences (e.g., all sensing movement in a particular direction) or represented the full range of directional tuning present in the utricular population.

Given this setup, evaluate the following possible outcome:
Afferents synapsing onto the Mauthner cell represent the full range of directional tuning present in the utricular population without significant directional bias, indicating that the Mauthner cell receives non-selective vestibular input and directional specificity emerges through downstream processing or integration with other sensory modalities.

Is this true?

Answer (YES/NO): NO